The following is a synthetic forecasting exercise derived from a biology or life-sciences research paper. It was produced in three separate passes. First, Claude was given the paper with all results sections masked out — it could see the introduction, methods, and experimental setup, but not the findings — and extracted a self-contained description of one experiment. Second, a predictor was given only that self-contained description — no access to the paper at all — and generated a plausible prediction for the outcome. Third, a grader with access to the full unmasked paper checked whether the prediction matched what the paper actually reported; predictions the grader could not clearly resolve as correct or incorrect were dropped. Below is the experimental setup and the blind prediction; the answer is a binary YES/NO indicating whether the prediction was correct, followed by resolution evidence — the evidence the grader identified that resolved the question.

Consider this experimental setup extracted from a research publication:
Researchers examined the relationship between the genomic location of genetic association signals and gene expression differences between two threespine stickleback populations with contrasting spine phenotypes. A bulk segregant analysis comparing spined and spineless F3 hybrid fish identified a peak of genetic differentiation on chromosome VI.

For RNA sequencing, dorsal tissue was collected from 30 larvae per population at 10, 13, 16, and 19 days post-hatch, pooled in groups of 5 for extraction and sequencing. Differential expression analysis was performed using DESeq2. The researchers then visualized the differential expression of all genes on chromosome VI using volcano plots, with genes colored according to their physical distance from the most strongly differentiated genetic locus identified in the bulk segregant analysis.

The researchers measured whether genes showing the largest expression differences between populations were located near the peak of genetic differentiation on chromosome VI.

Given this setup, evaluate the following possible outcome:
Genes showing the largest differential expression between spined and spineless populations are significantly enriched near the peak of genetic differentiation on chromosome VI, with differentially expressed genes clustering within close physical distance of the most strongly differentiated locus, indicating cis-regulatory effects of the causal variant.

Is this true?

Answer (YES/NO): NO